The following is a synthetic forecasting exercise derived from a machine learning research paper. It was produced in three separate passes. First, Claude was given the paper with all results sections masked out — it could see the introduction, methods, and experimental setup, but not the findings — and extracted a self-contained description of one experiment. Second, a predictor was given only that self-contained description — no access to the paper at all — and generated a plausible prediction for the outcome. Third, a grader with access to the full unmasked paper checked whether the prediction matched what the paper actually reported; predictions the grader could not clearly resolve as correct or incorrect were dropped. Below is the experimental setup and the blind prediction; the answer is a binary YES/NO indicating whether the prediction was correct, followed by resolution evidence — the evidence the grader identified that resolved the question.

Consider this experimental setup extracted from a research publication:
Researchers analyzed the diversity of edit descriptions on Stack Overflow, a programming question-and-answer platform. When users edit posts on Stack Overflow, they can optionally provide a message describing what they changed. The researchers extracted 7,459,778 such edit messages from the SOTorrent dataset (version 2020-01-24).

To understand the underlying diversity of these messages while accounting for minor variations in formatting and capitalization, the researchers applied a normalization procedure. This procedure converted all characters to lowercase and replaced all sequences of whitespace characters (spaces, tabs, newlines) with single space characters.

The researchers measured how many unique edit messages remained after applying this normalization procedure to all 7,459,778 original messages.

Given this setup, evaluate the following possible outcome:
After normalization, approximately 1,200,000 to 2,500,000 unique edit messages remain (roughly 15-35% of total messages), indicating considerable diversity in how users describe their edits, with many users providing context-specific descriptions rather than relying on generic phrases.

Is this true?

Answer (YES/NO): NO